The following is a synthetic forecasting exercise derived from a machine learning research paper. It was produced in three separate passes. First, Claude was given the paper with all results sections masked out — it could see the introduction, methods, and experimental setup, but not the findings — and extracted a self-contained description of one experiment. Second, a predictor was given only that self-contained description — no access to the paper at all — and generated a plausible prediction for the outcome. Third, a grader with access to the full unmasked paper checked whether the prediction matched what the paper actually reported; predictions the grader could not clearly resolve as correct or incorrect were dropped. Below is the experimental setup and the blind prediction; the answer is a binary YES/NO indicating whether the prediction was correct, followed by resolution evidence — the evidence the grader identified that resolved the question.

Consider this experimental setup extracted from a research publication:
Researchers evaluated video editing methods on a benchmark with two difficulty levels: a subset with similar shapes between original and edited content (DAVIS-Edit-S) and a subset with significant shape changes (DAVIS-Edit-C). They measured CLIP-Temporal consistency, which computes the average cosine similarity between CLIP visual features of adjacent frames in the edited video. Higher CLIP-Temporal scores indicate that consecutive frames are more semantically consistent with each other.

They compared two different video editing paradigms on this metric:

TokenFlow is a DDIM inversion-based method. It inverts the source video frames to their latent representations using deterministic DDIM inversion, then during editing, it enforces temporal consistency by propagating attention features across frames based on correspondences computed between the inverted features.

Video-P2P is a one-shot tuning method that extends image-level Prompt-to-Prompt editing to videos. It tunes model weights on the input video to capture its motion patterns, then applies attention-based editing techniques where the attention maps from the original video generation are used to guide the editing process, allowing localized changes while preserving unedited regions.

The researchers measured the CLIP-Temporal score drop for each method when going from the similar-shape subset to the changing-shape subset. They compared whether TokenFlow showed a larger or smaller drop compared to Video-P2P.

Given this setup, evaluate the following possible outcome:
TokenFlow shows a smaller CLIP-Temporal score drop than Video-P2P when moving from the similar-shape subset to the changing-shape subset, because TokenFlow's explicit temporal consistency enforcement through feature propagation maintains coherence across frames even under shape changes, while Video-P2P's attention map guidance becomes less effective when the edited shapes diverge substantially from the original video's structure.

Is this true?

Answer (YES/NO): YES